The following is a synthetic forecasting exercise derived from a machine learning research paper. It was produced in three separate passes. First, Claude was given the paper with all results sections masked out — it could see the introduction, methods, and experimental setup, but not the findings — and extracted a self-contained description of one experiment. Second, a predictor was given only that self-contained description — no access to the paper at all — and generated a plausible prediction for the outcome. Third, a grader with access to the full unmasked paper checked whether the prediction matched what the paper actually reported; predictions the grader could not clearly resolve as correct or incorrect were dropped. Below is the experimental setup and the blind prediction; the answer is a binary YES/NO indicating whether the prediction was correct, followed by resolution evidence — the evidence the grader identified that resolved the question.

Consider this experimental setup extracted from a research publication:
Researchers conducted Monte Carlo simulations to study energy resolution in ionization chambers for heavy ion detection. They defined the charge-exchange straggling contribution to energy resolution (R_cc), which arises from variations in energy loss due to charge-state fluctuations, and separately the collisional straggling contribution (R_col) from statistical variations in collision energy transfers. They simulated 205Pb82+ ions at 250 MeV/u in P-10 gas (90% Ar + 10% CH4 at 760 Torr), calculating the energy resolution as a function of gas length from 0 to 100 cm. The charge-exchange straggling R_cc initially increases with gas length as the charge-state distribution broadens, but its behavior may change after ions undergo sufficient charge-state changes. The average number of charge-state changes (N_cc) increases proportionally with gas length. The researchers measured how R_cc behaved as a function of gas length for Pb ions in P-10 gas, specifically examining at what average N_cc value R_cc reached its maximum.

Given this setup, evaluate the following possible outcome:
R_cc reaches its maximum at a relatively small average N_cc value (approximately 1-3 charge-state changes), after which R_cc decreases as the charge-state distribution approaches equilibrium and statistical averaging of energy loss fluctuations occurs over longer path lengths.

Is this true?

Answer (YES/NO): YES